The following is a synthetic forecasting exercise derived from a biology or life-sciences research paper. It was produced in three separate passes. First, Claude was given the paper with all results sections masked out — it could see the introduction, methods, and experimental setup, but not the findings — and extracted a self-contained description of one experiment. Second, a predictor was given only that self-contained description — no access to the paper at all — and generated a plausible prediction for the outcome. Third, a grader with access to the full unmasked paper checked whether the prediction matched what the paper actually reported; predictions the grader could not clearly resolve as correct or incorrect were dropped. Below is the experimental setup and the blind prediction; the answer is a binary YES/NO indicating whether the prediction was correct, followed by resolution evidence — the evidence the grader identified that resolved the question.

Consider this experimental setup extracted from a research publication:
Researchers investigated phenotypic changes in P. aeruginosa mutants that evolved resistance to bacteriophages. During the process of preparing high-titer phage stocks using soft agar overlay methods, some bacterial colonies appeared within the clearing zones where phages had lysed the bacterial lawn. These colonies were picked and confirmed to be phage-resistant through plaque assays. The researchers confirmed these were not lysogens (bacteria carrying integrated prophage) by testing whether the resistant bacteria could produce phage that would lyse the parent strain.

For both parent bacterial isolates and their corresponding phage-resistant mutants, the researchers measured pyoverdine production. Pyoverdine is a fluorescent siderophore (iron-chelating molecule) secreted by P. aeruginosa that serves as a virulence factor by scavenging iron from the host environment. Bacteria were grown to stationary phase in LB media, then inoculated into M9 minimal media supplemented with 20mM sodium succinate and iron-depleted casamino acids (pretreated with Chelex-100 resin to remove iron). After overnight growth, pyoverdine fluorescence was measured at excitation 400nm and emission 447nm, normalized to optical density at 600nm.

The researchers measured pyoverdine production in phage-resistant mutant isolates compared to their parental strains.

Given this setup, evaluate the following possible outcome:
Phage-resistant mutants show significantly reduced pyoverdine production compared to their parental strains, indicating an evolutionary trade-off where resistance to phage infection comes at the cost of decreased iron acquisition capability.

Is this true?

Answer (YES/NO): YES